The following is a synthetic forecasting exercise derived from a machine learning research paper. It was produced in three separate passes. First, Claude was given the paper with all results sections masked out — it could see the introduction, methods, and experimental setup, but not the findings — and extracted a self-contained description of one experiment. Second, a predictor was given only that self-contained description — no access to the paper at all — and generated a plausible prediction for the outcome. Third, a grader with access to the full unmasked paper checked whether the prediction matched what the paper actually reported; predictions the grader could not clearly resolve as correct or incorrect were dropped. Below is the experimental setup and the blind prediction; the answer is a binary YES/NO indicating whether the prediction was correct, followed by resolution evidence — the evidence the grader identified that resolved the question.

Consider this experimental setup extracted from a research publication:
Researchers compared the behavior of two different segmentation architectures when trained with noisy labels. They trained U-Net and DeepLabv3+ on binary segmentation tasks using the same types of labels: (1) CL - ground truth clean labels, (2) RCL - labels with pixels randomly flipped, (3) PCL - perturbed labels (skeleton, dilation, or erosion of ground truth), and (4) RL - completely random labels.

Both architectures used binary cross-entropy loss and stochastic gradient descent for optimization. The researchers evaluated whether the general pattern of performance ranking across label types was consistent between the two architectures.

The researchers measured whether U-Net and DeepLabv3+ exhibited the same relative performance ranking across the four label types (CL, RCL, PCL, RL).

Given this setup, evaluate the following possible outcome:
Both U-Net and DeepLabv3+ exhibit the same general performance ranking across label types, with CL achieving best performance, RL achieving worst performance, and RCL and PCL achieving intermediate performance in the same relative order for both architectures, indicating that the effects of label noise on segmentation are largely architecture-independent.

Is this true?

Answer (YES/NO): YES